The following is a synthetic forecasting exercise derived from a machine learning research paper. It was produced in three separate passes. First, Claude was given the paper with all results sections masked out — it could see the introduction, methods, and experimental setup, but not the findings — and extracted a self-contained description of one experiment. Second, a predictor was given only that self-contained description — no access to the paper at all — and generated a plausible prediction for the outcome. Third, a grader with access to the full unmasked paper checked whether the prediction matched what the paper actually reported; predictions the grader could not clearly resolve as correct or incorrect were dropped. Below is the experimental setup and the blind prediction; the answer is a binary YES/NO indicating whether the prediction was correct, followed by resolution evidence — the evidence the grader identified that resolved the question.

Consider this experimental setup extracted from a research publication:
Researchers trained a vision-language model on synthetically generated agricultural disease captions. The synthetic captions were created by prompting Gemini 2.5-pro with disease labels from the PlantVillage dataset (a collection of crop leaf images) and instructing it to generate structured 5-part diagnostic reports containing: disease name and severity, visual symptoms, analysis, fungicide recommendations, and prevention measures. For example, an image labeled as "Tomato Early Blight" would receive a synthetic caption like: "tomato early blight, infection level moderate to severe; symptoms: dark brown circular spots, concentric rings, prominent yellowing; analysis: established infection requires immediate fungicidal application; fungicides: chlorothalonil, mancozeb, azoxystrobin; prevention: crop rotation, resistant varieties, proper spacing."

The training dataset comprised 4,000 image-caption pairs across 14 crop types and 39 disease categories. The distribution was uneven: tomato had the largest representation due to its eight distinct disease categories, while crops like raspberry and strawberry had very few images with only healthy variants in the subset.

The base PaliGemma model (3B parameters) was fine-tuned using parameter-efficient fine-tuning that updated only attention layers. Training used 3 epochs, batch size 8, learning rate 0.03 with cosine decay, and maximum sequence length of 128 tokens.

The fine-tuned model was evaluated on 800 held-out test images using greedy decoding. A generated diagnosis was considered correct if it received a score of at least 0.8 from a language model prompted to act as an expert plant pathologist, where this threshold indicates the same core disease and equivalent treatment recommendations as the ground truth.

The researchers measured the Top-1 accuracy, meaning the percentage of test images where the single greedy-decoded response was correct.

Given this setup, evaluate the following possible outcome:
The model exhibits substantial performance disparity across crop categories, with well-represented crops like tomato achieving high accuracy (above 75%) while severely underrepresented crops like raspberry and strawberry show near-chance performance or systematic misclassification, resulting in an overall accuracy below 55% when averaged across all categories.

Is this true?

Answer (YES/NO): NO